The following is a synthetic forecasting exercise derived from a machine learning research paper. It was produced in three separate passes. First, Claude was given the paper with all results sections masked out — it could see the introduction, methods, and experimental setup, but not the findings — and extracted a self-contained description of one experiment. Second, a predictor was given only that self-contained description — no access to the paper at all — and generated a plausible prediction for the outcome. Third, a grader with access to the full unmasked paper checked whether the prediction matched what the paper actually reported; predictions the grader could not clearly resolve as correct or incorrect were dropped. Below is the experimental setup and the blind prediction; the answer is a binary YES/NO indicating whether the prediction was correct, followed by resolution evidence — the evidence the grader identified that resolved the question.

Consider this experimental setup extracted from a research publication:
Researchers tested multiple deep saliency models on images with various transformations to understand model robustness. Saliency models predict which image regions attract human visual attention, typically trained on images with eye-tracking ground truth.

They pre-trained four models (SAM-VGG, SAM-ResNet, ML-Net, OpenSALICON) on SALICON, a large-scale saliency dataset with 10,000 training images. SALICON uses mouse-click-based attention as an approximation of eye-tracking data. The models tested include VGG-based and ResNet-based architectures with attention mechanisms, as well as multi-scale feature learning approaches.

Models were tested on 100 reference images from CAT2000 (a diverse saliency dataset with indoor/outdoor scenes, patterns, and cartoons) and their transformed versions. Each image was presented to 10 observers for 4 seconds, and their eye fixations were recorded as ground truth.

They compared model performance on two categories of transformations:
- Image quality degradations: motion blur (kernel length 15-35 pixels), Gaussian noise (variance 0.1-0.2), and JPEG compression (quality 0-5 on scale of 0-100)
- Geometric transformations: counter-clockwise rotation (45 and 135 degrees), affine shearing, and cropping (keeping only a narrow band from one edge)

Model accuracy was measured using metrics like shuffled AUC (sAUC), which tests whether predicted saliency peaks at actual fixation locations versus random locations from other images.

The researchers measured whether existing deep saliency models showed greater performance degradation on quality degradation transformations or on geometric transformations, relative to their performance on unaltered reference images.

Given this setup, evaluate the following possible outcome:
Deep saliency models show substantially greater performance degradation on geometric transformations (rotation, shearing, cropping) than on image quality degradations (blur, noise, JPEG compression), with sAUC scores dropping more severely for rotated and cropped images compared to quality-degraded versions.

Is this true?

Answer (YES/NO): NO